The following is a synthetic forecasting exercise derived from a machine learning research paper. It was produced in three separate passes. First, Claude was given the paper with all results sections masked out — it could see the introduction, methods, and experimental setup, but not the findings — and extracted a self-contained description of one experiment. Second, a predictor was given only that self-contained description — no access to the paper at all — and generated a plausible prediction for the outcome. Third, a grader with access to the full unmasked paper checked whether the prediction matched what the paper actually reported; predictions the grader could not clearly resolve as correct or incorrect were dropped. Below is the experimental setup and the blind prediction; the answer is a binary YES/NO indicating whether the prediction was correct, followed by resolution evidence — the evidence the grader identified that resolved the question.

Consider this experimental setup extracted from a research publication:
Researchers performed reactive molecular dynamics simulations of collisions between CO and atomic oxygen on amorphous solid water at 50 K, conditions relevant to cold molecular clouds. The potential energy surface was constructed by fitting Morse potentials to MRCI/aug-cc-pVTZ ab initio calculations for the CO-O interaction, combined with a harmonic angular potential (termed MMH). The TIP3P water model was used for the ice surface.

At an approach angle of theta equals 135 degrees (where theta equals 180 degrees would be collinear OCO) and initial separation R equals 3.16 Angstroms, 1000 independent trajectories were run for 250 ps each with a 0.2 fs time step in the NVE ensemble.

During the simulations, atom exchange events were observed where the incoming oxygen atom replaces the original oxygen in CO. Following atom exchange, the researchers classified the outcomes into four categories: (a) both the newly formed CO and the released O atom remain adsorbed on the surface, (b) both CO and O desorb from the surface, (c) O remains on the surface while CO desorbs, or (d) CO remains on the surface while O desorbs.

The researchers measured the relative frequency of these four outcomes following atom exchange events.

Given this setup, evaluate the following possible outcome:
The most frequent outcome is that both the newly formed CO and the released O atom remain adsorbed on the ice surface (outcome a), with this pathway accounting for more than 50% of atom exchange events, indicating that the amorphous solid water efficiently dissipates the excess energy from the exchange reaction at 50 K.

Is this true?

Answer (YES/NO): YES